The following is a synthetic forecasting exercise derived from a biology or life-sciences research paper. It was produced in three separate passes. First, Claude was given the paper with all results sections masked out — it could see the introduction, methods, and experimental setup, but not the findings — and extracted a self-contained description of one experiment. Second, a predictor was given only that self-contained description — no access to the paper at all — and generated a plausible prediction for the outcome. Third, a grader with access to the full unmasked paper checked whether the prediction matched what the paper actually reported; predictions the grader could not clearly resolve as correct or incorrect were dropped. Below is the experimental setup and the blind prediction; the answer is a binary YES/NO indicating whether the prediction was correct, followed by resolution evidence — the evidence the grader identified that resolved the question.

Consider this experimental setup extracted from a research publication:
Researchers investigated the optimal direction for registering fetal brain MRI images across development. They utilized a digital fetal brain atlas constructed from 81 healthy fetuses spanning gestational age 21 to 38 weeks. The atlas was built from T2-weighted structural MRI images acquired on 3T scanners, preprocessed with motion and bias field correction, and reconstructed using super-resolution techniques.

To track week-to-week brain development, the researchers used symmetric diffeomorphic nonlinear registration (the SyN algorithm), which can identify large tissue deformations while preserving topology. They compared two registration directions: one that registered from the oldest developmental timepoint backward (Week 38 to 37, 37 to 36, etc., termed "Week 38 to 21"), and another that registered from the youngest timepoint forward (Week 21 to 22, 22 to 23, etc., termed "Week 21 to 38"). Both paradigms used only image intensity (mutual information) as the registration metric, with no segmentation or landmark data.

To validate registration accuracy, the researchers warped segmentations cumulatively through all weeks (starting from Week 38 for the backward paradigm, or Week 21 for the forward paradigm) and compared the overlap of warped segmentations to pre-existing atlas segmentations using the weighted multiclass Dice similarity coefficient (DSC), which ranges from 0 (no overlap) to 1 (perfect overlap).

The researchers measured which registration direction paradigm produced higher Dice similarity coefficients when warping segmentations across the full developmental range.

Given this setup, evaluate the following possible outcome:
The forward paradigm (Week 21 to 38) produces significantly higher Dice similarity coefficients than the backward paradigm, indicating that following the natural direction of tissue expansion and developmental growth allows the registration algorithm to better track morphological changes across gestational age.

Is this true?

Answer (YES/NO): NO